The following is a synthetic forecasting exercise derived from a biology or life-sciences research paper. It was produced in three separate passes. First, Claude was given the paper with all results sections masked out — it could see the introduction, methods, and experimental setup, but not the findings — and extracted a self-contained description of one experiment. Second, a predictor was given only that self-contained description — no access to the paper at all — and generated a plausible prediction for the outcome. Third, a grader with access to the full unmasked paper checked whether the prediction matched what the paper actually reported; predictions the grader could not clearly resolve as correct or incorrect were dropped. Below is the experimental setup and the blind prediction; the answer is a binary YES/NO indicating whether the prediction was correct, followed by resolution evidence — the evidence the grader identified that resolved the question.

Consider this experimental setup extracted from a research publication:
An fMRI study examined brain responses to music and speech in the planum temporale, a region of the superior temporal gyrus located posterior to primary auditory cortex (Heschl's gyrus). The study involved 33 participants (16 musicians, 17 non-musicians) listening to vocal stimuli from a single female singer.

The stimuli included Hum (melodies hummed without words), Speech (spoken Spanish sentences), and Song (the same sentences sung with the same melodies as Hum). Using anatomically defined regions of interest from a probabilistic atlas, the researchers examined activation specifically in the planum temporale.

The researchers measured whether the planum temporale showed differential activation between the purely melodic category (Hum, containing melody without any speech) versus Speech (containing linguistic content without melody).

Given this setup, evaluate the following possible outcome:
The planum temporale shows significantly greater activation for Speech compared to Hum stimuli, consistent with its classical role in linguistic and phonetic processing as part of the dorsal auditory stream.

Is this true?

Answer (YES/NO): NO